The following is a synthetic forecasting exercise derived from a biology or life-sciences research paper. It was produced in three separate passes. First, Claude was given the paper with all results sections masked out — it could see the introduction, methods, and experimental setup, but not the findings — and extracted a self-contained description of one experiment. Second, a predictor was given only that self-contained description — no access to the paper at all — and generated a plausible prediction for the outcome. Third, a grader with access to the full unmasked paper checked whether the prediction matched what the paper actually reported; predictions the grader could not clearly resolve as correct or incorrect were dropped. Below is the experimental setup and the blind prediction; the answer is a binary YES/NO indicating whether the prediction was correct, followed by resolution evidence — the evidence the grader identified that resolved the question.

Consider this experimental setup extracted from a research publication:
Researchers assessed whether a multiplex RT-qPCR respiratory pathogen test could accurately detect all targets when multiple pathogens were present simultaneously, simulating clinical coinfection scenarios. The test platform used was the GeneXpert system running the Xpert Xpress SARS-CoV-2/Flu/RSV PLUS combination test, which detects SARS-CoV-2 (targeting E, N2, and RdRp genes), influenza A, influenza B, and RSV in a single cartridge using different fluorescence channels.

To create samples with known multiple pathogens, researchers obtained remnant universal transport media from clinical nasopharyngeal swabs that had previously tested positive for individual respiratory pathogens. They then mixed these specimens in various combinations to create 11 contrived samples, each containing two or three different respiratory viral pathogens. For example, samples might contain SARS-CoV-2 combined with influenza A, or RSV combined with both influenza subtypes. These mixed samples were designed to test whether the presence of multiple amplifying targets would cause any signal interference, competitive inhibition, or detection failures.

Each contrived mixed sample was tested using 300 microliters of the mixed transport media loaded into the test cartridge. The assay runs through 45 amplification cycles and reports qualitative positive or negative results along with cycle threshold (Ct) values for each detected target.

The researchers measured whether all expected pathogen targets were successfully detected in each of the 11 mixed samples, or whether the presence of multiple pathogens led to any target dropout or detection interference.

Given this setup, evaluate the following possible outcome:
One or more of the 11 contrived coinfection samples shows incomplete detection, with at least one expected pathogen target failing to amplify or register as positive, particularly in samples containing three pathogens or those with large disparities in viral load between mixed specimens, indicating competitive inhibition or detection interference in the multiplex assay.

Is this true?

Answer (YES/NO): NO